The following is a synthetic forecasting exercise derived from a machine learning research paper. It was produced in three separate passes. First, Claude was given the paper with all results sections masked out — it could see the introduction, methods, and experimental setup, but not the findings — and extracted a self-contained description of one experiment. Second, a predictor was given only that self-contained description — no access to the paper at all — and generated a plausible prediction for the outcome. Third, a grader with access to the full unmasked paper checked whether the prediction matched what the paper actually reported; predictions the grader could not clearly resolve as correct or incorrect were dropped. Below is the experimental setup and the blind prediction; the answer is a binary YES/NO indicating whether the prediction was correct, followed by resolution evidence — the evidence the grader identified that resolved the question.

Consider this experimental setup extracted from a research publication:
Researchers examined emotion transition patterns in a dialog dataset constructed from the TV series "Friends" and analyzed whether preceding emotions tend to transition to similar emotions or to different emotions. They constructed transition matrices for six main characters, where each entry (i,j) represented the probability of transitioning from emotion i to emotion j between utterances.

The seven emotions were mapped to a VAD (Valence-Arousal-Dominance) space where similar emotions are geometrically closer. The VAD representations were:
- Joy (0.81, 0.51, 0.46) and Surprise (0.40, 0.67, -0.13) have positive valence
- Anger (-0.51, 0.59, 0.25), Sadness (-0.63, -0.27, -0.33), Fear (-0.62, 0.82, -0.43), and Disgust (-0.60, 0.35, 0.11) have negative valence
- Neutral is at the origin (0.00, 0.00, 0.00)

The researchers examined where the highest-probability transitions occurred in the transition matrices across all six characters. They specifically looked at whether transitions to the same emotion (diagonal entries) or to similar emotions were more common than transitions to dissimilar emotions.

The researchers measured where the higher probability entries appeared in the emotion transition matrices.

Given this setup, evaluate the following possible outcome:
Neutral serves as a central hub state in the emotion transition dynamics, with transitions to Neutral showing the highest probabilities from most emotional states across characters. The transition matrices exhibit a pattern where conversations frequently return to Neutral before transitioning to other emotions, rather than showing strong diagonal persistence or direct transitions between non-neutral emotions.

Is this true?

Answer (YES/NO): NO